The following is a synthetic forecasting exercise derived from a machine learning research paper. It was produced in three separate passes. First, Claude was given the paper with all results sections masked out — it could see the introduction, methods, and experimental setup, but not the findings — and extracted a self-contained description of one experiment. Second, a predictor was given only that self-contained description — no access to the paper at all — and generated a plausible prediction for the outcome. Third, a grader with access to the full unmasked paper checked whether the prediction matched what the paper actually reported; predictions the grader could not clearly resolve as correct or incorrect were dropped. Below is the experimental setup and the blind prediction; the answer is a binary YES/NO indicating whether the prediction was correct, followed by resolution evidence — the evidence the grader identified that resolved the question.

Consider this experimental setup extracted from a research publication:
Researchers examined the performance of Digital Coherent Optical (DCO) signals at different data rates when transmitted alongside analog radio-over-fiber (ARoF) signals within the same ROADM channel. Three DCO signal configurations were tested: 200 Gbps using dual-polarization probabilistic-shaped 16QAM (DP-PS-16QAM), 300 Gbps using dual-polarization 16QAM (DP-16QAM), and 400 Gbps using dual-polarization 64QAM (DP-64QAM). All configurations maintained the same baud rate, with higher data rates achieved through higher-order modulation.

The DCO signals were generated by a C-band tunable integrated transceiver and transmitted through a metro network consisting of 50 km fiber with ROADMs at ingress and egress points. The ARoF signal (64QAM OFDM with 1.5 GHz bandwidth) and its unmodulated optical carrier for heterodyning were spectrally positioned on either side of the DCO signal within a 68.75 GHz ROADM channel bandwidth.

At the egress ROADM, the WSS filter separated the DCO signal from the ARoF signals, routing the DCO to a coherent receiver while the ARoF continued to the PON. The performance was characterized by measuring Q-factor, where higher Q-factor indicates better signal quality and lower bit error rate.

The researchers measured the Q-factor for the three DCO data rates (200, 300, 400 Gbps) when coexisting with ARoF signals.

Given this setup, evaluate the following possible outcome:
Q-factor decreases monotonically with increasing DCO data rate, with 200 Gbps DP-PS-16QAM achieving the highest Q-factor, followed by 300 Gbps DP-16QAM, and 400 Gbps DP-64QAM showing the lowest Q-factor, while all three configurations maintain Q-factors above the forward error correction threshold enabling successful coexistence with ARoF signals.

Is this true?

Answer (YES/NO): YES